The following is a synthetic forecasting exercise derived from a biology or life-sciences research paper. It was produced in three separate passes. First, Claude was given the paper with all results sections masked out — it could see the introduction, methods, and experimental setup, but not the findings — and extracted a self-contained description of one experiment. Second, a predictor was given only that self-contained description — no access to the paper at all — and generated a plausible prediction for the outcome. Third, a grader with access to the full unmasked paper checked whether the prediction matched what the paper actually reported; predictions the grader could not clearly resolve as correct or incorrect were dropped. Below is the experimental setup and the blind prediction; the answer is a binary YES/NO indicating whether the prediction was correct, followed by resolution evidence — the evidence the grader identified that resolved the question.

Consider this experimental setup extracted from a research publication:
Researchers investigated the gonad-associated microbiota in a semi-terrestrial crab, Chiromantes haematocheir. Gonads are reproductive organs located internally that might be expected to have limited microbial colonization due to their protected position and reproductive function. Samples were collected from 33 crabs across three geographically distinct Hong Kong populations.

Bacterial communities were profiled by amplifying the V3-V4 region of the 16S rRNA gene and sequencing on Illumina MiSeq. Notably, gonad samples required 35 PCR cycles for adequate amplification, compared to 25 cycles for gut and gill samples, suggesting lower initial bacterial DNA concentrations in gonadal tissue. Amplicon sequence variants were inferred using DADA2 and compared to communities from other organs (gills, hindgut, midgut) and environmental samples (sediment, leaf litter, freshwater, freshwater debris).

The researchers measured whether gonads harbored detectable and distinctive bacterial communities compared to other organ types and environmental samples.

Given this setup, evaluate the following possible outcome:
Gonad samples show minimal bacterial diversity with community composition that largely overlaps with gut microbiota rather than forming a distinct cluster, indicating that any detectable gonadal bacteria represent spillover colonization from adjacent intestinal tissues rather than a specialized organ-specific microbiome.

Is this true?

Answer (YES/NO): NO